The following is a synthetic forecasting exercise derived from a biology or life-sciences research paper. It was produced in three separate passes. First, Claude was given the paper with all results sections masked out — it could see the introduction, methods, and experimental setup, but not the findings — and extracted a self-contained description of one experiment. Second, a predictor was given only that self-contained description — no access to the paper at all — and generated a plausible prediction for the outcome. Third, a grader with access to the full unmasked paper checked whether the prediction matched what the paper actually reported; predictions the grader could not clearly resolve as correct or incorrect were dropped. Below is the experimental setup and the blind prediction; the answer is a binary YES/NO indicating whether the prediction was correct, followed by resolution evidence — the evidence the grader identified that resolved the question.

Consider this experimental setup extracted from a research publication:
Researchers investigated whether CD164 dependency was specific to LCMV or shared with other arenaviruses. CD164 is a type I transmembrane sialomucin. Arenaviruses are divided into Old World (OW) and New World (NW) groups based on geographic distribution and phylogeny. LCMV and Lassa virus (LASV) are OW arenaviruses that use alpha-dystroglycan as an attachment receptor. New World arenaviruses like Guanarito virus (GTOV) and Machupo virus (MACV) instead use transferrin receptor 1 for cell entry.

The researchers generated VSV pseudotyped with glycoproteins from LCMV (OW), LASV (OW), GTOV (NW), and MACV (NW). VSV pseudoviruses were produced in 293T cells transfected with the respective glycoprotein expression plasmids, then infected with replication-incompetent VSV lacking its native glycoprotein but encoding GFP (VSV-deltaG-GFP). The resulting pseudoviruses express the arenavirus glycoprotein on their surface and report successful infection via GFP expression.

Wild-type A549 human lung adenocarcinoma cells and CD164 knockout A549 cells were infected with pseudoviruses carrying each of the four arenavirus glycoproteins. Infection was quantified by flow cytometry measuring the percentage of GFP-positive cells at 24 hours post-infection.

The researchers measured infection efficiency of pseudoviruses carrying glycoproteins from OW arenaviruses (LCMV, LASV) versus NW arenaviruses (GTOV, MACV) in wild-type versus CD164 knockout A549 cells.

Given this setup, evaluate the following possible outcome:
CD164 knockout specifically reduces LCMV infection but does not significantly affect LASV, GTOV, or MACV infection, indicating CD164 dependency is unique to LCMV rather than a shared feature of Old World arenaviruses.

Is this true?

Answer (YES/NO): YES